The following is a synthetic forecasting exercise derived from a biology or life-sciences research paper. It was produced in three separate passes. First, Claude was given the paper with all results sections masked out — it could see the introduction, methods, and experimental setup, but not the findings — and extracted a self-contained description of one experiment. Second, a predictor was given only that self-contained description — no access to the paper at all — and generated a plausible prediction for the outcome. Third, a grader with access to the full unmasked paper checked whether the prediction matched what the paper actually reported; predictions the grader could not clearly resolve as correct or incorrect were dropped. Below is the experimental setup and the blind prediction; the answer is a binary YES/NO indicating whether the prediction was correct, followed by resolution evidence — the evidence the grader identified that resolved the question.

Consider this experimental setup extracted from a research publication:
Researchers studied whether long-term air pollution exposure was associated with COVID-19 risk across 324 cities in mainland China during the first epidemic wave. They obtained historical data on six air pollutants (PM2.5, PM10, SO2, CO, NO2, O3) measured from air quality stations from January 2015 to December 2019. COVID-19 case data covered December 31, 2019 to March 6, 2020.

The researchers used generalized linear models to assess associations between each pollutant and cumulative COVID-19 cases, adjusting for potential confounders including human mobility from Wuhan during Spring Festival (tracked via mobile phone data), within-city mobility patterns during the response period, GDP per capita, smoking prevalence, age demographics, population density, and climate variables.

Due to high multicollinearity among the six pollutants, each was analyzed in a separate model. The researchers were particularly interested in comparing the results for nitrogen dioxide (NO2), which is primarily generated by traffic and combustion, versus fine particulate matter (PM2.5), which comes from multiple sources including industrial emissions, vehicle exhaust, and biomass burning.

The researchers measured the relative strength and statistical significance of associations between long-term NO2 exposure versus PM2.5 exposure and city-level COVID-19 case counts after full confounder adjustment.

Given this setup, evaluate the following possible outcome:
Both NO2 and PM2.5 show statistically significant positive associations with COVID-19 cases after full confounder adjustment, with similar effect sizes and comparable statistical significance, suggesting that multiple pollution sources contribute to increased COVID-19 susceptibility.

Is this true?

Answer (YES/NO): YES